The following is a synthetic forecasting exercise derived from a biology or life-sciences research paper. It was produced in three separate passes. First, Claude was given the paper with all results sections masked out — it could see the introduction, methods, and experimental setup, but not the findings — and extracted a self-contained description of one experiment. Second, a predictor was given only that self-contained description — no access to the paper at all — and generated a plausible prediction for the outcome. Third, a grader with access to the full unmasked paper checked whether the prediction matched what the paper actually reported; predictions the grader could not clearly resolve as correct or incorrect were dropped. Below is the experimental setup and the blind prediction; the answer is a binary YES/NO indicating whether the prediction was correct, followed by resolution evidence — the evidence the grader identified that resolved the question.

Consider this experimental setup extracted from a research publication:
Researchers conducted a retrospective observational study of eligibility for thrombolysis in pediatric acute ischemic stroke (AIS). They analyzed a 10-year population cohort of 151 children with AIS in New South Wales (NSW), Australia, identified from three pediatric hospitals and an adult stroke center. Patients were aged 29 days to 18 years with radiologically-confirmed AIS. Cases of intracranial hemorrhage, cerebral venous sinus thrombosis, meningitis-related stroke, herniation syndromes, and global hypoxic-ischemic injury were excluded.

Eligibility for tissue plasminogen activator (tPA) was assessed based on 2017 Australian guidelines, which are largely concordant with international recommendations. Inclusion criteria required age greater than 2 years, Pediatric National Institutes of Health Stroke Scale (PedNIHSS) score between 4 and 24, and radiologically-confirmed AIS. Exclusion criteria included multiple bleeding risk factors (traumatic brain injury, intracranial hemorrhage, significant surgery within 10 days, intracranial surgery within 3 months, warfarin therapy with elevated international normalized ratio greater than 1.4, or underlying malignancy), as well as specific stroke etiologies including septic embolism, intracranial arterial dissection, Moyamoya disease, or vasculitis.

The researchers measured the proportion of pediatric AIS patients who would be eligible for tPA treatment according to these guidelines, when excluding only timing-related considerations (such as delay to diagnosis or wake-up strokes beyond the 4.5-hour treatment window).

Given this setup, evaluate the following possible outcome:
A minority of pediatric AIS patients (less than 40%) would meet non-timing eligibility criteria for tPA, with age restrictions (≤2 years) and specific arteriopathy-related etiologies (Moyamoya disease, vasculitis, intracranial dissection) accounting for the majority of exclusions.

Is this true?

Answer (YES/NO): NO